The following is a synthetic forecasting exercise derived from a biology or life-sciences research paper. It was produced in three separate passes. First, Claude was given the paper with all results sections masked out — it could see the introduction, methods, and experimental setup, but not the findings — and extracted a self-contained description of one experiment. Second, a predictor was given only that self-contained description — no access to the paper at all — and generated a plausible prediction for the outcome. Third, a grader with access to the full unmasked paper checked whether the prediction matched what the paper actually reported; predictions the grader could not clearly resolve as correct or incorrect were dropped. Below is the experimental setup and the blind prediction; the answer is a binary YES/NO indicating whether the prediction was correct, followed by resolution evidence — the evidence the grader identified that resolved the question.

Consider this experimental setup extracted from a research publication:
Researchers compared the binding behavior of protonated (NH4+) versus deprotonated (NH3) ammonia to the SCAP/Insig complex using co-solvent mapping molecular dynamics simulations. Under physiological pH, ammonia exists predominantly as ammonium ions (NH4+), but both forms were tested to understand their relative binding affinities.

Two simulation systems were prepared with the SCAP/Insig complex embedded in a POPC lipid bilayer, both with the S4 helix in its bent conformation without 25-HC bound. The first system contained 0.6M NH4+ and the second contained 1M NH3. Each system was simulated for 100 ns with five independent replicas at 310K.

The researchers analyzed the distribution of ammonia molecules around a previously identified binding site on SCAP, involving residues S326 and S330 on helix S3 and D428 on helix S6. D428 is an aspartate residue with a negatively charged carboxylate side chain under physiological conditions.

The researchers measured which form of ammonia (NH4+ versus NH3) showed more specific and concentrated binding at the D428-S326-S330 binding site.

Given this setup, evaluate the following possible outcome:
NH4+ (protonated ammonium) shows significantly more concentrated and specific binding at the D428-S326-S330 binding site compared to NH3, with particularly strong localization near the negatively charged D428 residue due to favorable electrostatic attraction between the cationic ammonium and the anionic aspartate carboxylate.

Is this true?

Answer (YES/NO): YES